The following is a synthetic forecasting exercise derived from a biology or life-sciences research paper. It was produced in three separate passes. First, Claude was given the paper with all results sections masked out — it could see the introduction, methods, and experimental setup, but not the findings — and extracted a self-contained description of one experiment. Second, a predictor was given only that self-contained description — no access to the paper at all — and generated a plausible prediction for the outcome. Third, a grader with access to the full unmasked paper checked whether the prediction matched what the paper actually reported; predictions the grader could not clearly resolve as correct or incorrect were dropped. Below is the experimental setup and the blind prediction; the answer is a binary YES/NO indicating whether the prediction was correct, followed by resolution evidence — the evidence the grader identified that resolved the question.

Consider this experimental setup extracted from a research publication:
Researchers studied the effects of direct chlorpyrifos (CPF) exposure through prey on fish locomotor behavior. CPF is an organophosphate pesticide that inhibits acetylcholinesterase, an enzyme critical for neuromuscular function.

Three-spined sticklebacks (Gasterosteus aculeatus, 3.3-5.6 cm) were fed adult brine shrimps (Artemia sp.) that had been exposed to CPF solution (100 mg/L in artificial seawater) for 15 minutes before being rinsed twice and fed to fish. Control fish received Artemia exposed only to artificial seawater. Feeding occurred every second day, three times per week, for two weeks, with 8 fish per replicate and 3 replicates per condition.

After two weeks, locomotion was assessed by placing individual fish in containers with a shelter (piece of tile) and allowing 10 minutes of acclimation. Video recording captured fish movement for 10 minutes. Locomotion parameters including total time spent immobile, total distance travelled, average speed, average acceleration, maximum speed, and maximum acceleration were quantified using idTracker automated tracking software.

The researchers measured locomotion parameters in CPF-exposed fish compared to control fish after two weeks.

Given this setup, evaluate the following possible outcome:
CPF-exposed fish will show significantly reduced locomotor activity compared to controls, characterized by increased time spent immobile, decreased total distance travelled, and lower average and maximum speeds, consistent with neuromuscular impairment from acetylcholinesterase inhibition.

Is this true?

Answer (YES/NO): YES